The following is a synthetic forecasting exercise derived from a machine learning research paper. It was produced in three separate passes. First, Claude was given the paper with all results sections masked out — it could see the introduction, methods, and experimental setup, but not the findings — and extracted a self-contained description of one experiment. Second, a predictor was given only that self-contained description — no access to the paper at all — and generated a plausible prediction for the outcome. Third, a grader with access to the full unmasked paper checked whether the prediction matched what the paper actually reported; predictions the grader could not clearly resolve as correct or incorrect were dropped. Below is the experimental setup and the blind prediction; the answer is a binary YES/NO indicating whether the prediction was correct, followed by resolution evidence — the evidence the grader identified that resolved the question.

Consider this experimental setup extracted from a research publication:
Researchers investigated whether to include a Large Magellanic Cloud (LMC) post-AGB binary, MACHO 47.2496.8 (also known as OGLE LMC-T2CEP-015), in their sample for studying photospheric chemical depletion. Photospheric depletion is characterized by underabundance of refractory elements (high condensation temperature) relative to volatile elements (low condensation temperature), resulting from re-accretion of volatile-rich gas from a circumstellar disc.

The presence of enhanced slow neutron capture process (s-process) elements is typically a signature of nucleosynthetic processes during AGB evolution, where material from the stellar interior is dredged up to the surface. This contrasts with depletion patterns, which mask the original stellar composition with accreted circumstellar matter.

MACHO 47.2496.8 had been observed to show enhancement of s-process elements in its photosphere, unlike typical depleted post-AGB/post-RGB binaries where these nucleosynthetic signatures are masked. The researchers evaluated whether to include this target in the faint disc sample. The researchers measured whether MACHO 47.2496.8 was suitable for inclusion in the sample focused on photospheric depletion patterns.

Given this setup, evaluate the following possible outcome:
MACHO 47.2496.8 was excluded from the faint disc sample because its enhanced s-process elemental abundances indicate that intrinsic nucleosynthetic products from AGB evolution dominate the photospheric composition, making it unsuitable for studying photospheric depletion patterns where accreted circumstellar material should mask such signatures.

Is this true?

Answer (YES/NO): YES